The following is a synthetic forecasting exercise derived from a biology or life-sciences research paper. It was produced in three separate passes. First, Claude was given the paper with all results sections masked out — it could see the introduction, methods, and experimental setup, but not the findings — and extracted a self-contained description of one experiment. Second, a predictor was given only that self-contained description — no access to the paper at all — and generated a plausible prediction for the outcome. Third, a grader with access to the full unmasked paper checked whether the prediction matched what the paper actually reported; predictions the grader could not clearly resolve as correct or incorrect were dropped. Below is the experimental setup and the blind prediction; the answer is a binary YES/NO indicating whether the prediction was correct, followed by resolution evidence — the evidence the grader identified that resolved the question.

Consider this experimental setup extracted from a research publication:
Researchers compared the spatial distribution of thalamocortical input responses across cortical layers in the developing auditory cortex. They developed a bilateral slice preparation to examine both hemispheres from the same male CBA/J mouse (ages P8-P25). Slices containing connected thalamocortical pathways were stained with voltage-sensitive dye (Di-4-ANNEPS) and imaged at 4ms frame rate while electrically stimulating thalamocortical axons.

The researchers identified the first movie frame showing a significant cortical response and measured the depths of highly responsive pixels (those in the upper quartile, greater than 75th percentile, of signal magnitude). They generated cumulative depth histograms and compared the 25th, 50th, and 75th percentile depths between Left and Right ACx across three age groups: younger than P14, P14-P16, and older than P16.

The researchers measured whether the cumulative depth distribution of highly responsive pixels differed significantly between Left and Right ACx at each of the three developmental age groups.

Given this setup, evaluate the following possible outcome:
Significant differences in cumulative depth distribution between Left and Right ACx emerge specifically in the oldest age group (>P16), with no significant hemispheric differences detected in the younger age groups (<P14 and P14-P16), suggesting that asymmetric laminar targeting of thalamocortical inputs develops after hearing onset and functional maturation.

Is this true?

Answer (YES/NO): NO